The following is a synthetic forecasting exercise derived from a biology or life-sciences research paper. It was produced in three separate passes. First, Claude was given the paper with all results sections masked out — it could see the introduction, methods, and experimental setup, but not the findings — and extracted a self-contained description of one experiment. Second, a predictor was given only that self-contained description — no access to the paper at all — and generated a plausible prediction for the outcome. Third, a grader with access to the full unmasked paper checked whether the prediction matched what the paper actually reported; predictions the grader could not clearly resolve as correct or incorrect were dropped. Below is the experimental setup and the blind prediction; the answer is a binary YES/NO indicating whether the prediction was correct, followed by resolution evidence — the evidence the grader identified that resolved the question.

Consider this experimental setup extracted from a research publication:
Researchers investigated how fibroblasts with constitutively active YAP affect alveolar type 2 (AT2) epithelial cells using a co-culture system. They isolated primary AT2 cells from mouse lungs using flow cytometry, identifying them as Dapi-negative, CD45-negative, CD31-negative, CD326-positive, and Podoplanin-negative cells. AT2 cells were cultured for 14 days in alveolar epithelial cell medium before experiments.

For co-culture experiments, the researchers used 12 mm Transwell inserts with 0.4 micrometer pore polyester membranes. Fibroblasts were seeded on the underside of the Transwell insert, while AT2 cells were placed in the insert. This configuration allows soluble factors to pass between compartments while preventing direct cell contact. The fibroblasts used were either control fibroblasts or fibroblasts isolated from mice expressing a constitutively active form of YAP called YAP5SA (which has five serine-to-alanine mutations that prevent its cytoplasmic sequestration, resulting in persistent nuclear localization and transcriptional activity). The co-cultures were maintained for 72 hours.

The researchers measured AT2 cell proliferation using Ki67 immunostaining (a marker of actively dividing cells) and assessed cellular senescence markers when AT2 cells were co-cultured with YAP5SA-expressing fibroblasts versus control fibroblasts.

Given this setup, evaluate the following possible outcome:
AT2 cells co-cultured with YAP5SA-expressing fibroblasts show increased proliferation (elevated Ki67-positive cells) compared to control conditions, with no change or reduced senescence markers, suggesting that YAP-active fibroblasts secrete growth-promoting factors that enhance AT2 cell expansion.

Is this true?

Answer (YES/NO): NO